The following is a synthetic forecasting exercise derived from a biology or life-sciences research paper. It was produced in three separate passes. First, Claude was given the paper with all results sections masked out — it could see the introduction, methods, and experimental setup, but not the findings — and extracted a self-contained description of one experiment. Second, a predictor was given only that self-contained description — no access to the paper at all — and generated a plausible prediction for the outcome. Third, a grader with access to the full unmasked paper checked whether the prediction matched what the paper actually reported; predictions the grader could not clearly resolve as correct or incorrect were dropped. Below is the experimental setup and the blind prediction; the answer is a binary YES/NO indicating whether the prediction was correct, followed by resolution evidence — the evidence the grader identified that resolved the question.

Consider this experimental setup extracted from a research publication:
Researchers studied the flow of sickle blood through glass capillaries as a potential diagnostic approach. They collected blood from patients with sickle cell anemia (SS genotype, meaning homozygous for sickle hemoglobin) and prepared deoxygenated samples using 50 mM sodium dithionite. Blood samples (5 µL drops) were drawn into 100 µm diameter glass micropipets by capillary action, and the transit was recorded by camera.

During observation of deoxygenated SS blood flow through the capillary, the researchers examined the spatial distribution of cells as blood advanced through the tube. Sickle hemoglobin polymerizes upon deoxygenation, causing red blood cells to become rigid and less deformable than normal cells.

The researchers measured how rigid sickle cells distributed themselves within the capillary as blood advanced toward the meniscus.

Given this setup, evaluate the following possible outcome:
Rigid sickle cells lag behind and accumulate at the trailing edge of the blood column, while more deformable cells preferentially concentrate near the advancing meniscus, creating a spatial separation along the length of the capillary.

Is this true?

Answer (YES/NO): NO